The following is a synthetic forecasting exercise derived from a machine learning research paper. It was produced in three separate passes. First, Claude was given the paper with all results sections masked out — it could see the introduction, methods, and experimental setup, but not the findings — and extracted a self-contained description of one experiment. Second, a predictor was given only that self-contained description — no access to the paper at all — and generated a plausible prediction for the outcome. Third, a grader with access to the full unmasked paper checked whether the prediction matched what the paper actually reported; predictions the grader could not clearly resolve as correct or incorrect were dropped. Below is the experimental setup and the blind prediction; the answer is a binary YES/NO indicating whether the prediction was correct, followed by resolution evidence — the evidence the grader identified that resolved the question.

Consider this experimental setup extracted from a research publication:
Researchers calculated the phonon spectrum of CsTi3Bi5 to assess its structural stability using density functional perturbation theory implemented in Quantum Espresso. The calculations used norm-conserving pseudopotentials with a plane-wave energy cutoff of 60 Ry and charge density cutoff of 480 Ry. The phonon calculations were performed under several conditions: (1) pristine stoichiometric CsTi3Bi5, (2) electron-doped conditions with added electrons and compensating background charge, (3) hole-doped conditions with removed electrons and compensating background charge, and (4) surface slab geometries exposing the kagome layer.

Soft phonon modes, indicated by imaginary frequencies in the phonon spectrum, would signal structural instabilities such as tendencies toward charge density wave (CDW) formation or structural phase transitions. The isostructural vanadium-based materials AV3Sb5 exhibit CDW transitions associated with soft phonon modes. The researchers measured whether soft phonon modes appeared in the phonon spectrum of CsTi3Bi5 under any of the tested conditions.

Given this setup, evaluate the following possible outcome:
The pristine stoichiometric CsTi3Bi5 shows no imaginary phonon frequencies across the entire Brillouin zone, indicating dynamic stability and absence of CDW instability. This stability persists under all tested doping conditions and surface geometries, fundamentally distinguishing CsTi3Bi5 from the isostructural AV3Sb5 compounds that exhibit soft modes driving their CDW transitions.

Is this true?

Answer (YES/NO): YES